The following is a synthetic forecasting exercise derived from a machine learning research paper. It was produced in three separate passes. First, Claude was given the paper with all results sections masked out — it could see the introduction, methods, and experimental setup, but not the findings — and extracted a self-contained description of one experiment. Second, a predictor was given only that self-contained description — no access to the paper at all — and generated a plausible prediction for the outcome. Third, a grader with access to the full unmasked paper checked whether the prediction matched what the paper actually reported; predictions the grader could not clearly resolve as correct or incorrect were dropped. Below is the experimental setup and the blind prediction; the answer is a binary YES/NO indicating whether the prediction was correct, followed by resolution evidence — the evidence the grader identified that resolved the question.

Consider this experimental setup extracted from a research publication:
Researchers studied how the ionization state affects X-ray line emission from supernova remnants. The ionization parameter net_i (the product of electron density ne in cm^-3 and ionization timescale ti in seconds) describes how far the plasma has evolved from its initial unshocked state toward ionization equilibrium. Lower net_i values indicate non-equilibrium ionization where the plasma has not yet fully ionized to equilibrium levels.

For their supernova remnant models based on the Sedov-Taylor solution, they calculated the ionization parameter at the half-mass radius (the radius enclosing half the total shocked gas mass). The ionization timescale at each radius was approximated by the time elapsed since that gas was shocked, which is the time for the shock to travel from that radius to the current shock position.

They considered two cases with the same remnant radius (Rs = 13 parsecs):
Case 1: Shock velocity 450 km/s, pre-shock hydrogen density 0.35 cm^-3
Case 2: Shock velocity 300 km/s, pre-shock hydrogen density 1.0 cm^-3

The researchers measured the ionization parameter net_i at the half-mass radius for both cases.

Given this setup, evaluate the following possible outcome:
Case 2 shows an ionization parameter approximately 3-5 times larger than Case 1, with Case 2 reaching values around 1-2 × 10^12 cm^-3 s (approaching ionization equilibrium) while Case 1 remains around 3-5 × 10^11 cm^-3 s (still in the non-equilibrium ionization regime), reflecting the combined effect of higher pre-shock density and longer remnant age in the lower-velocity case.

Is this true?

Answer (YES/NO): NO